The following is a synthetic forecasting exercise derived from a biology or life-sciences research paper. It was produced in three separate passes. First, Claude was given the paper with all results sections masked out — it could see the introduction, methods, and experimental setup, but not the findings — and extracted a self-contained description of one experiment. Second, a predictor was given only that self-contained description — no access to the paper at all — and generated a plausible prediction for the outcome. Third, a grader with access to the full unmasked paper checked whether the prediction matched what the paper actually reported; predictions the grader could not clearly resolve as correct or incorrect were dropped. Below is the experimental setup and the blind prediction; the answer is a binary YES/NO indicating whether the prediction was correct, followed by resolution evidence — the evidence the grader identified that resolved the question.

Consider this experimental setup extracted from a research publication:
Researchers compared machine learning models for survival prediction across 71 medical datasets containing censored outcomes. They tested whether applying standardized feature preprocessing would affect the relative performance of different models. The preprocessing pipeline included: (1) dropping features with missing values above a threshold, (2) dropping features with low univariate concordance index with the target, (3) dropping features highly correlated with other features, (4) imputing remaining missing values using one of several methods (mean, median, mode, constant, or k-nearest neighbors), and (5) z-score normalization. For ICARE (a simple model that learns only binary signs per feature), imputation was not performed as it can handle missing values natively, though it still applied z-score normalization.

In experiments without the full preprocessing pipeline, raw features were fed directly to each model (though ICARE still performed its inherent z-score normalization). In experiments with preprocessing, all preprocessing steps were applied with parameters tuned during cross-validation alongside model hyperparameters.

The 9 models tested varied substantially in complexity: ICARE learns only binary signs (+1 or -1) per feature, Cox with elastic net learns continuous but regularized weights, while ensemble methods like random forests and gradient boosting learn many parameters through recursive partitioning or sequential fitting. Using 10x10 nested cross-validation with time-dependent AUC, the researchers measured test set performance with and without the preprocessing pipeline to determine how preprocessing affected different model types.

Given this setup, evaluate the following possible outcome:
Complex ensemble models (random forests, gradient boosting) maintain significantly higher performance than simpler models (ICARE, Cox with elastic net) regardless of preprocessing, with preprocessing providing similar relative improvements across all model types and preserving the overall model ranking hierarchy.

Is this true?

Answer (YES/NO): NO